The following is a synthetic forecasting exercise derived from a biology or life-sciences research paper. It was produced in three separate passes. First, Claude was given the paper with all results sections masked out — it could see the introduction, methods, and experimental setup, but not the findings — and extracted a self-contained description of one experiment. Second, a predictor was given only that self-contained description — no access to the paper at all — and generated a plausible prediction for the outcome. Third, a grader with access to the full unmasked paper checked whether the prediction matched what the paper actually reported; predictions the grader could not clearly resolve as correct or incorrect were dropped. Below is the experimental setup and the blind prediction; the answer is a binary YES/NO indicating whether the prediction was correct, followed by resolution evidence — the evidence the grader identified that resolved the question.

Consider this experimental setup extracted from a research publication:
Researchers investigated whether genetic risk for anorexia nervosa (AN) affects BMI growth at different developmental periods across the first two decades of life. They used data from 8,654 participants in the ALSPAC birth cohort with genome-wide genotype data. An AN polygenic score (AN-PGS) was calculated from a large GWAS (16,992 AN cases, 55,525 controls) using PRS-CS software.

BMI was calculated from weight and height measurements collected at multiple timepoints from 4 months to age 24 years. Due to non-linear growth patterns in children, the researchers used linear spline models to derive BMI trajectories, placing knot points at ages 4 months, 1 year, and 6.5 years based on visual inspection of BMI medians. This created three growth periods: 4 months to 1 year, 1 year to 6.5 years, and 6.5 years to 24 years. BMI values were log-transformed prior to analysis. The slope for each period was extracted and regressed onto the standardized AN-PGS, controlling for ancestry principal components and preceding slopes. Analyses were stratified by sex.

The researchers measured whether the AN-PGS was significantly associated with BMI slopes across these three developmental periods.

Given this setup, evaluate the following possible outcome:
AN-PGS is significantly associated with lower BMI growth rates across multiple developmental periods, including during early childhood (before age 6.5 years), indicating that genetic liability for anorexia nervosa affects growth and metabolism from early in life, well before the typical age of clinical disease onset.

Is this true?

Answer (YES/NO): NO